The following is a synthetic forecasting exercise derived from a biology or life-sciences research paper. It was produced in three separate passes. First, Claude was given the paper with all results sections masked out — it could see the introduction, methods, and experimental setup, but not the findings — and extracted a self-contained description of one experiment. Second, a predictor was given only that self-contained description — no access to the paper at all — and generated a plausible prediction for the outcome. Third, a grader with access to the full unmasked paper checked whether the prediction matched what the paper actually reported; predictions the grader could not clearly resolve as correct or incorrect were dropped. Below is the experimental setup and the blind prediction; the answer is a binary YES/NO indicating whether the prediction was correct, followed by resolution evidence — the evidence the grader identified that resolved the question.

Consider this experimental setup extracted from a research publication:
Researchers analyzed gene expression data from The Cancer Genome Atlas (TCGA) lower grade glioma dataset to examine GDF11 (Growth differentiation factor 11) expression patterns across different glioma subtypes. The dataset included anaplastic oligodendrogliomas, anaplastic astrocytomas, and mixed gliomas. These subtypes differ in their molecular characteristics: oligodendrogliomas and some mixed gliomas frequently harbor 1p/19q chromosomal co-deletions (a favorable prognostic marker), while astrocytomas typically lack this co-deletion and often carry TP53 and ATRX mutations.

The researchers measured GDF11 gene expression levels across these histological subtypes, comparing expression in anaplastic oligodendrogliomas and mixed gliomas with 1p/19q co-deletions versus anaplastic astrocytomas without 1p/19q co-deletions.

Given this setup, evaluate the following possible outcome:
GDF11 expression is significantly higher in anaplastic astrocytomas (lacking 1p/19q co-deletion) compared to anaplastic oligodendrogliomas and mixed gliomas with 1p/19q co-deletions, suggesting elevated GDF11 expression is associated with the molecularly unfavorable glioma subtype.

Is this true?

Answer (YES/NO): NO